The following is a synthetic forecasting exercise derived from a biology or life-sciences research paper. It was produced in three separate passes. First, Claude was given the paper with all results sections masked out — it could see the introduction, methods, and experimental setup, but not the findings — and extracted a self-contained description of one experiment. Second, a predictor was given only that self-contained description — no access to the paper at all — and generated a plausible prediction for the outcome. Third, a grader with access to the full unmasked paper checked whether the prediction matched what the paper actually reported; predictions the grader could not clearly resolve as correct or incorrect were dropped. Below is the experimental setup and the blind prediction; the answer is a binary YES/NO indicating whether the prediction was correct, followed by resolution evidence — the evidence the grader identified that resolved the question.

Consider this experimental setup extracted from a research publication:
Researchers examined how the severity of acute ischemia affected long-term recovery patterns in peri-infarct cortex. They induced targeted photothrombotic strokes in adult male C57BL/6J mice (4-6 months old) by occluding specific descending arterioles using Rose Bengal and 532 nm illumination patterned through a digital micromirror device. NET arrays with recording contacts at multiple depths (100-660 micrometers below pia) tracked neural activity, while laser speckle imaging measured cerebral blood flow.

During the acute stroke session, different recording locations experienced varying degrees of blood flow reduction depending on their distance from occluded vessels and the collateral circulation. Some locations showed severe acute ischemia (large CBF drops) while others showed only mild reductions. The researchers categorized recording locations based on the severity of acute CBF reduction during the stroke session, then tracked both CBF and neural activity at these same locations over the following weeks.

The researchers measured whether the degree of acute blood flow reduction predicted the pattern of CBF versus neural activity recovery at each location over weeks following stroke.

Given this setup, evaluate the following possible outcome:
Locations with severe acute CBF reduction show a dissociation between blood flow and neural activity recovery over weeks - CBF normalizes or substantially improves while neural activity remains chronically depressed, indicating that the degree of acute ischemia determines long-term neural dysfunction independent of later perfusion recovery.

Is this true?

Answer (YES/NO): YES